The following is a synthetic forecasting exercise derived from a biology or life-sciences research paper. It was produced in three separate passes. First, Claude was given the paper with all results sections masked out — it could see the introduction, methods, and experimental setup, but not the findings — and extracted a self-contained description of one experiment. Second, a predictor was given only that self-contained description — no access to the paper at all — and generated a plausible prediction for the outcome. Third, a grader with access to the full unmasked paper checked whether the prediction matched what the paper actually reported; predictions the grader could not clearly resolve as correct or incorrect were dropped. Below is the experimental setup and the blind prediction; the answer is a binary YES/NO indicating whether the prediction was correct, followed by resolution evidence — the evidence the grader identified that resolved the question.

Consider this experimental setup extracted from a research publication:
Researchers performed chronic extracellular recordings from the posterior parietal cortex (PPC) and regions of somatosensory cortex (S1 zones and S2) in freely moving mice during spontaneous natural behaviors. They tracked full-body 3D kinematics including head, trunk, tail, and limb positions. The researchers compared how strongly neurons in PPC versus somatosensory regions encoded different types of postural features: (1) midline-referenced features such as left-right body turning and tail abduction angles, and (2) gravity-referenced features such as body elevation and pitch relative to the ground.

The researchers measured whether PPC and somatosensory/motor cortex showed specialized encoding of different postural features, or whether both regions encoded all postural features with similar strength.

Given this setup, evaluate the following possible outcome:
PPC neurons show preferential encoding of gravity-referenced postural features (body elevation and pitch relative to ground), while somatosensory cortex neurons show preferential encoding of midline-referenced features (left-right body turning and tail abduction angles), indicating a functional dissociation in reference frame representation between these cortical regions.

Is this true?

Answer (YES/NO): NO